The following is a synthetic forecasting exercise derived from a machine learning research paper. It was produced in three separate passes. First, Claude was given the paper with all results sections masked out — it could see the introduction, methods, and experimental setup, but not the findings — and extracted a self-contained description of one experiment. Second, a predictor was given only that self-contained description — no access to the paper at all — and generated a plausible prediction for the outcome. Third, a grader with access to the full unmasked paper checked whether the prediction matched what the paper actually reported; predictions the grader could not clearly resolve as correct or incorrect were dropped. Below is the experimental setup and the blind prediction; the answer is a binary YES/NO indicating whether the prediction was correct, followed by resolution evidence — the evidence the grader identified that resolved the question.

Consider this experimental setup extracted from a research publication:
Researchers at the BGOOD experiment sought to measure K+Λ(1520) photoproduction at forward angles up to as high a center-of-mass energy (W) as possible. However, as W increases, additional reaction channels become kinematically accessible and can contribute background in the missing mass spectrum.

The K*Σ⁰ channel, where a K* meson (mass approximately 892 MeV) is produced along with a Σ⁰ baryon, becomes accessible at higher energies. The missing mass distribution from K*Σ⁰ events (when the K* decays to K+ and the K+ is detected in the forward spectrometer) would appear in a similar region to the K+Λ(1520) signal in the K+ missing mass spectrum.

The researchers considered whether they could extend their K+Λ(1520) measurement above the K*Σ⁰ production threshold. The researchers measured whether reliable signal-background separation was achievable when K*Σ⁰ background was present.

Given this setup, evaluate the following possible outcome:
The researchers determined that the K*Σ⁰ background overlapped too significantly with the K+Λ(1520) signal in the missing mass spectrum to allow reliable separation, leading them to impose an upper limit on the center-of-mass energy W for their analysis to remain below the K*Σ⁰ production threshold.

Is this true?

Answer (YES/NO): YES